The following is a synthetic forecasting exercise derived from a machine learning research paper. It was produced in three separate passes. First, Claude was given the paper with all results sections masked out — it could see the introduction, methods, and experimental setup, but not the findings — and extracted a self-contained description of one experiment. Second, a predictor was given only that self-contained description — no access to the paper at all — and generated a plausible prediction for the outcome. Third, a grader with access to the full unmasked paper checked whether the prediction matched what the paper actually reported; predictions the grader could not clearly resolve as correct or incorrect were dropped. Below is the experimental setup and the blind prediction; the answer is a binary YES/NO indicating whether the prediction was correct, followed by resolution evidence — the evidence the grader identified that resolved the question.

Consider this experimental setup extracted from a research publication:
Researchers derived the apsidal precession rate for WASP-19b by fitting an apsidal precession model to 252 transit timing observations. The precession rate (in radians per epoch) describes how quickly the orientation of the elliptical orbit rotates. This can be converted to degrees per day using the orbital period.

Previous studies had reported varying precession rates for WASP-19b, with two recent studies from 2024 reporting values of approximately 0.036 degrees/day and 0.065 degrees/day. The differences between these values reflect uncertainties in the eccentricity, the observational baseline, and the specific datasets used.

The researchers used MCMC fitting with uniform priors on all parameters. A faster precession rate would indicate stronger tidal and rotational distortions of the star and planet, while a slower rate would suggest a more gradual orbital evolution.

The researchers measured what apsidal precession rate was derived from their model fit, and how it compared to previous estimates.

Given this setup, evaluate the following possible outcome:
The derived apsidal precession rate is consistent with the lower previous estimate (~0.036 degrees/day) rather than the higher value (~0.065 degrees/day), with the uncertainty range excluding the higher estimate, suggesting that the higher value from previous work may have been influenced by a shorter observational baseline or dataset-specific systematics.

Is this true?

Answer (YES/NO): NO